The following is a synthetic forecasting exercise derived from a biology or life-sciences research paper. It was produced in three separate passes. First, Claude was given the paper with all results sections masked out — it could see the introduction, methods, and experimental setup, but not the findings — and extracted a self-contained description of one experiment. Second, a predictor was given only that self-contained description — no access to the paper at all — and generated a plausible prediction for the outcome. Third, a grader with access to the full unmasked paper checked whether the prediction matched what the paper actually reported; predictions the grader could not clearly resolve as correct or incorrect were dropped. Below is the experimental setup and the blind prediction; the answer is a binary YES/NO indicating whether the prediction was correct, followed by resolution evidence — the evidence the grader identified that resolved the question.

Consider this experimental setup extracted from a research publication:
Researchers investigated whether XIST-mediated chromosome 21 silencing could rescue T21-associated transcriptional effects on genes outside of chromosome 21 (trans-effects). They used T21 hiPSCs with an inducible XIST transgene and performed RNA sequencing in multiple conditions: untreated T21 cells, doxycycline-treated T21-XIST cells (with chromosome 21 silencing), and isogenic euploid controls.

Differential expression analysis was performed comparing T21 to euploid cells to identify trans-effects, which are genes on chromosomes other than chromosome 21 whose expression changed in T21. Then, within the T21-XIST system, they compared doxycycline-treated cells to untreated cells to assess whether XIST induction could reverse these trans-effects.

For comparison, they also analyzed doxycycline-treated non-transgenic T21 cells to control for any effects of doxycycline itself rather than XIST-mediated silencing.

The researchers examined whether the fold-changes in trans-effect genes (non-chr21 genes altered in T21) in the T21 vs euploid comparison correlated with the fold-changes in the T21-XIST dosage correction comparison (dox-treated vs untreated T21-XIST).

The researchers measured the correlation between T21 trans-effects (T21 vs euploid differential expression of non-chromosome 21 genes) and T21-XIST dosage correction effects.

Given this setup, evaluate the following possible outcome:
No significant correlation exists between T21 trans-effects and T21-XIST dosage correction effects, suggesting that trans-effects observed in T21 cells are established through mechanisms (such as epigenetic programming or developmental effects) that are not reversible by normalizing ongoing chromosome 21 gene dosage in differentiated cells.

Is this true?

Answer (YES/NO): NO